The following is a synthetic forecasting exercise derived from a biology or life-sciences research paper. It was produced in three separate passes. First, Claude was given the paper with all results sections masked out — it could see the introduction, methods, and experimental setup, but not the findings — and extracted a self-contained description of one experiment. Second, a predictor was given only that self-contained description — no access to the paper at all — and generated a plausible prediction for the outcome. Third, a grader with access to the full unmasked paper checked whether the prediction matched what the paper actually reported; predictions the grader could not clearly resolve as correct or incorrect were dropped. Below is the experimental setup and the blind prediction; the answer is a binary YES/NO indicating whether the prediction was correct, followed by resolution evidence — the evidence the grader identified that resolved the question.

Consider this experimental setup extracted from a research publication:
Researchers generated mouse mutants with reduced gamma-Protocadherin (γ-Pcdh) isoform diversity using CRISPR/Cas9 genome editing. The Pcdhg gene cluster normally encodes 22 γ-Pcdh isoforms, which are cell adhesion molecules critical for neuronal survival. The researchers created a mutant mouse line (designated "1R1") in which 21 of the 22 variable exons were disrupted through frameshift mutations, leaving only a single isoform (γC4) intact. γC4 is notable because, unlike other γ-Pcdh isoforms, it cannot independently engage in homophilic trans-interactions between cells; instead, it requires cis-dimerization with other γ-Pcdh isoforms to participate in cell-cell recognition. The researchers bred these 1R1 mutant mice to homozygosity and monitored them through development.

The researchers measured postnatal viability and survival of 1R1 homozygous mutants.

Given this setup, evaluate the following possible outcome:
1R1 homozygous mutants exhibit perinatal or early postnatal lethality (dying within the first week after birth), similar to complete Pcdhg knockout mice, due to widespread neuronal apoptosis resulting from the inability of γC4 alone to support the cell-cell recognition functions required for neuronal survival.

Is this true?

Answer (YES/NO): NO